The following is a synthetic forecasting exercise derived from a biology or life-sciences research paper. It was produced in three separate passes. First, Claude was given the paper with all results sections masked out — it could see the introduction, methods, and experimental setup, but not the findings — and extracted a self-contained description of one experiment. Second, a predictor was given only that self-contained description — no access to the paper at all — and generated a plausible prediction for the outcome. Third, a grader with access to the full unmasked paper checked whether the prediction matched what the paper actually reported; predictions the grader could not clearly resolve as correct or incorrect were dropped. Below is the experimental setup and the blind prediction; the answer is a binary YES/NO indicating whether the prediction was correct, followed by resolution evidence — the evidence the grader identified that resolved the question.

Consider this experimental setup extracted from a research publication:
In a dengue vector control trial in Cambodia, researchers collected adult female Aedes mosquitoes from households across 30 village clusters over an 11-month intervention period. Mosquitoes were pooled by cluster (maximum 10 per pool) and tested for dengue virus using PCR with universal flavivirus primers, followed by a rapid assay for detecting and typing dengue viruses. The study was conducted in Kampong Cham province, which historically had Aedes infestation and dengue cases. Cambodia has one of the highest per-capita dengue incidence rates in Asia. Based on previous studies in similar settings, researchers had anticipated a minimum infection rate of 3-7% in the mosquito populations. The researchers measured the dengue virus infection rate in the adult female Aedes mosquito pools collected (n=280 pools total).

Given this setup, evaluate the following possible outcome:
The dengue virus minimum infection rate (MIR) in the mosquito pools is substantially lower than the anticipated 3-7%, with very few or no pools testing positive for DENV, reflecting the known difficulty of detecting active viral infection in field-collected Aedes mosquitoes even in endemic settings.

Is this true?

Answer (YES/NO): YES